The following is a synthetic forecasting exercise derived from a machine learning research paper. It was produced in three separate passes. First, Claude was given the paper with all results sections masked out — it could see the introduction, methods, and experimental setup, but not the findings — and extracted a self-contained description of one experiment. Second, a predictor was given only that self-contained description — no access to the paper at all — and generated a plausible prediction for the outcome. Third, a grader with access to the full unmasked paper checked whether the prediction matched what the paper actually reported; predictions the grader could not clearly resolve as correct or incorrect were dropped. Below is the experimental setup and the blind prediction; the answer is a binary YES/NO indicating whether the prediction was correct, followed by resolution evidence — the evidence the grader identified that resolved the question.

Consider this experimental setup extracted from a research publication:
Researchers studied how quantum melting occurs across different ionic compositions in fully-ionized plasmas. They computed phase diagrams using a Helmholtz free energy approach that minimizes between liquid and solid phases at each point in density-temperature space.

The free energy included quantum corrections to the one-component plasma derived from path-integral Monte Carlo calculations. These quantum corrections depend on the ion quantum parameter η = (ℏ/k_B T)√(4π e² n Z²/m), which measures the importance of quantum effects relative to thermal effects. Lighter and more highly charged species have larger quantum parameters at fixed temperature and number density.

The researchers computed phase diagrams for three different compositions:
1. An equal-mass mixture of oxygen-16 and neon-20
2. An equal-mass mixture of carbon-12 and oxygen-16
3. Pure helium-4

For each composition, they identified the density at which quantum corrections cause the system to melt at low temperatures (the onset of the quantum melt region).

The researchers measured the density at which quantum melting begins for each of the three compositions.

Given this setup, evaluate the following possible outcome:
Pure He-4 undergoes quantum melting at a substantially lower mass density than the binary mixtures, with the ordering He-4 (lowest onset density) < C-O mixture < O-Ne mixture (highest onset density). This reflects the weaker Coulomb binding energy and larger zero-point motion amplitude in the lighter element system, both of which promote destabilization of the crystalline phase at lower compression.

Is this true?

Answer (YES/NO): YES